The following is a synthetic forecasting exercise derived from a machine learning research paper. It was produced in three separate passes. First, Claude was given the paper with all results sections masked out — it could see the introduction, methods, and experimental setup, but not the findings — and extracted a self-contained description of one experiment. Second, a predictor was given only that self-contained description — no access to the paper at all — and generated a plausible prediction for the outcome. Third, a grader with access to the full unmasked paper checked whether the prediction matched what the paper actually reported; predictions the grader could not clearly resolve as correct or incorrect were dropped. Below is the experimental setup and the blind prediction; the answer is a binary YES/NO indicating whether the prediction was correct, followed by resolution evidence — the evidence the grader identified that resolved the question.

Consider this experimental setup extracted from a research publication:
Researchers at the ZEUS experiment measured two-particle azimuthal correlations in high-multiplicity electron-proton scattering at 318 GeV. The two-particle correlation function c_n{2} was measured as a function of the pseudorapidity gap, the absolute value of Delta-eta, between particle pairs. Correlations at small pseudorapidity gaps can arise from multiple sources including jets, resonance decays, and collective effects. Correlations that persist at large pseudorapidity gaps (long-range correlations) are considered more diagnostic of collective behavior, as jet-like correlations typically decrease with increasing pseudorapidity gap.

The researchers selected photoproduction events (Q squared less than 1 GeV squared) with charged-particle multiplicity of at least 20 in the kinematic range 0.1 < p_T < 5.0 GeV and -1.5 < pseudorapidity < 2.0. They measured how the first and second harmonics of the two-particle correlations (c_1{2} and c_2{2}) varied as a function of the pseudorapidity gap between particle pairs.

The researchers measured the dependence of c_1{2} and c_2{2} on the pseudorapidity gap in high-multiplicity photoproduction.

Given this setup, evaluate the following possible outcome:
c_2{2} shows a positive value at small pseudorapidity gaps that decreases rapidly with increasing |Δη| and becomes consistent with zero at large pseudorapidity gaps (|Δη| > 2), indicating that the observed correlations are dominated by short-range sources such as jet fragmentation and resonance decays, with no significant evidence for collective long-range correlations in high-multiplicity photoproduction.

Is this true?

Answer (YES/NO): NO